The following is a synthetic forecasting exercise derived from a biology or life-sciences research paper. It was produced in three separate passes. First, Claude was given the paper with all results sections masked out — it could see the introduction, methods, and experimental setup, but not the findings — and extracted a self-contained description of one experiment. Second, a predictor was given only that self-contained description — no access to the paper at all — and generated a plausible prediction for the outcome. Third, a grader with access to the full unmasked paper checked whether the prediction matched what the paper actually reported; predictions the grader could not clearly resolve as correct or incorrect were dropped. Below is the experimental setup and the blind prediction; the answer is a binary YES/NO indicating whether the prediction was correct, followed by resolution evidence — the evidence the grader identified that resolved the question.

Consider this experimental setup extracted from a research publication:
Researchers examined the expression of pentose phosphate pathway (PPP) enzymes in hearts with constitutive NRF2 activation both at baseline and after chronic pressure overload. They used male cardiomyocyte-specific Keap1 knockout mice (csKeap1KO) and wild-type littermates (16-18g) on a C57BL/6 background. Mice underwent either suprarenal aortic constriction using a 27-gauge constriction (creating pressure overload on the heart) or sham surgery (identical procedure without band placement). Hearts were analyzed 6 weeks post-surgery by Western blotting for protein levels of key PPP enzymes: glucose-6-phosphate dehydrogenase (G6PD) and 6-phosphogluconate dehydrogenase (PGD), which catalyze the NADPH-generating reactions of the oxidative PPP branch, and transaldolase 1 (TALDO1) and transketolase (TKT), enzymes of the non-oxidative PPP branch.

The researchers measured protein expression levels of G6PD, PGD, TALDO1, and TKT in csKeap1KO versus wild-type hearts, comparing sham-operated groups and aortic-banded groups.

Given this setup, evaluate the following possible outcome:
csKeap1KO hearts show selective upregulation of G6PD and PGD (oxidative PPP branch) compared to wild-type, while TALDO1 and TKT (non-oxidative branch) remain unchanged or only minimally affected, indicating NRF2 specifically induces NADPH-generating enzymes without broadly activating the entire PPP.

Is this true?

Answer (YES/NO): NO